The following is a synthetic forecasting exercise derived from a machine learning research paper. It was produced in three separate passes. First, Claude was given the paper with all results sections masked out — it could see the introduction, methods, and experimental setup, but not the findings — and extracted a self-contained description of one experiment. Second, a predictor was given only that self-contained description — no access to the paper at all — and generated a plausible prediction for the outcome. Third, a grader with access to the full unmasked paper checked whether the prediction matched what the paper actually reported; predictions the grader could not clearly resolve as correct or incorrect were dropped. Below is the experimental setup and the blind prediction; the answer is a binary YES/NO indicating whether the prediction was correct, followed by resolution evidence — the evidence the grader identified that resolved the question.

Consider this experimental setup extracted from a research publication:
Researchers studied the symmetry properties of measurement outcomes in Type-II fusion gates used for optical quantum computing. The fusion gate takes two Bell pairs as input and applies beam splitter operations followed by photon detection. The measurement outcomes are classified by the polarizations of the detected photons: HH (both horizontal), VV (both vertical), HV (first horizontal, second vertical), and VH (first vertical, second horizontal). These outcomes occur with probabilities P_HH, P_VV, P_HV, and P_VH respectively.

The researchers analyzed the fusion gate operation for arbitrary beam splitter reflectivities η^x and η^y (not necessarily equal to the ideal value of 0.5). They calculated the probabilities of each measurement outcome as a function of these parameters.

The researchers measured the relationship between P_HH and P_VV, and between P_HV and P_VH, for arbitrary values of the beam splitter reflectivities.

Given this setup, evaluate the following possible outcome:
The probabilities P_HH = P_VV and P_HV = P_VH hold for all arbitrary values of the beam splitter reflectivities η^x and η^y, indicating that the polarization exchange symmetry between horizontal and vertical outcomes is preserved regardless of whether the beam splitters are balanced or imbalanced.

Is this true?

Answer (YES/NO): YES